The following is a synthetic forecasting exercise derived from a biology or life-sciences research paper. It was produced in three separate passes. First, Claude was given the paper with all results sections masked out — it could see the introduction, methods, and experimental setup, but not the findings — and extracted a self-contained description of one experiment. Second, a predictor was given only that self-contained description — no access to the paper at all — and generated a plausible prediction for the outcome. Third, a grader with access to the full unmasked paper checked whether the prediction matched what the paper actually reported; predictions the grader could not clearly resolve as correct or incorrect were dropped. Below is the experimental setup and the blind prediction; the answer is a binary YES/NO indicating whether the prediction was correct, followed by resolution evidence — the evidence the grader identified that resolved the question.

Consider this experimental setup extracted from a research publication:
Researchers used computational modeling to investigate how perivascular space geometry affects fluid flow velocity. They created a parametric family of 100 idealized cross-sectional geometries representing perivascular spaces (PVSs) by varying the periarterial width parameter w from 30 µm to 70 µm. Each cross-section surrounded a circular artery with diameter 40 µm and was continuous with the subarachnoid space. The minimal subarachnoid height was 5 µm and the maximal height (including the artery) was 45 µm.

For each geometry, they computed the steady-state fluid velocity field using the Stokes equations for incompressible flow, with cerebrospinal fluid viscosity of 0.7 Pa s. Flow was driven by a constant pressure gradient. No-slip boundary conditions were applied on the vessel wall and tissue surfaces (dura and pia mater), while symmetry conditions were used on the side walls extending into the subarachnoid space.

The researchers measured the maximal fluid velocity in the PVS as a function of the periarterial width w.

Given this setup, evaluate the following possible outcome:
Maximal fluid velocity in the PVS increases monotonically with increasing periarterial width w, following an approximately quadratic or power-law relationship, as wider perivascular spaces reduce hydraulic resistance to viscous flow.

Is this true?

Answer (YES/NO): NO